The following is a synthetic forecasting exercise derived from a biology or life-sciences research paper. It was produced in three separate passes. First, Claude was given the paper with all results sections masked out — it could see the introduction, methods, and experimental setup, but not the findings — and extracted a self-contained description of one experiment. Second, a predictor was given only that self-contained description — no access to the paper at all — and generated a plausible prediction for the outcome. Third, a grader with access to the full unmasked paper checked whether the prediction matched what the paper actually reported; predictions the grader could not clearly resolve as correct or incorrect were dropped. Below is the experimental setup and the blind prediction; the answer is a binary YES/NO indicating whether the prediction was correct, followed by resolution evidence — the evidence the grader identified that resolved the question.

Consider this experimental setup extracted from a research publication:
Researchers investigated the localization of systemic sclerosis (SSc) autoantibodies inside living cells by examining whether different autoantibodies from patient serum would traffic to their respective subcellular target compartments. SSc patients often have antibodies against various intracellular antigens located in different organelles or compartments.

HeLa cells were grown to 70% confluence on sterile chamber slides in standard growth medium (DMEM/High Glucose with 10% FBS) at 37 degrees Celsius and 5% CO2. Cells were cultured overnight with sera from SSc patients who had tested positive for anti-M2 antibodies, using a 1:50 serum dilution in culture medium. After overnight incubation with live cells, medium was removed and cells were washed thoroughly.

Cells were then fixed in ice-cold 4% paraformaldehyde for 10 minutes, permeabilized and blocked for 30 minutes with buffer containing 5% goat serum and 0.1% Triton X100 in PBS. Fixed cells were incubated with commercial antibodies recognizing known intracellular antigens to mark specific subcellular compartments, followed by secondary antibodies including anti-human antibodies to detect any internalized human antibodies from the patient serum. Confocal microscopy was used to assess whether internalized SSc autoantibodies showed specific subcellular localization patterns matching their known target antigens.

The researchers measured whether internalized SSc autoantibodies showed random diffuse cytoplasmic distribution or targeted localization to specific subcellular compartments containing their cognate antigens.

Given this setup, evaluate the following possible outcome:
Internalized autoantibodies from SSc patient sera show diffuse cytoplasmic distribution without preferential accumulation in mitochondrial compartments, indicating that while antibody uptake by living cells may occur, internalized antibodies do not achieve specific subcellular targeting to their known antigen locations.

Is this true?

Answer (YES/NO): NO